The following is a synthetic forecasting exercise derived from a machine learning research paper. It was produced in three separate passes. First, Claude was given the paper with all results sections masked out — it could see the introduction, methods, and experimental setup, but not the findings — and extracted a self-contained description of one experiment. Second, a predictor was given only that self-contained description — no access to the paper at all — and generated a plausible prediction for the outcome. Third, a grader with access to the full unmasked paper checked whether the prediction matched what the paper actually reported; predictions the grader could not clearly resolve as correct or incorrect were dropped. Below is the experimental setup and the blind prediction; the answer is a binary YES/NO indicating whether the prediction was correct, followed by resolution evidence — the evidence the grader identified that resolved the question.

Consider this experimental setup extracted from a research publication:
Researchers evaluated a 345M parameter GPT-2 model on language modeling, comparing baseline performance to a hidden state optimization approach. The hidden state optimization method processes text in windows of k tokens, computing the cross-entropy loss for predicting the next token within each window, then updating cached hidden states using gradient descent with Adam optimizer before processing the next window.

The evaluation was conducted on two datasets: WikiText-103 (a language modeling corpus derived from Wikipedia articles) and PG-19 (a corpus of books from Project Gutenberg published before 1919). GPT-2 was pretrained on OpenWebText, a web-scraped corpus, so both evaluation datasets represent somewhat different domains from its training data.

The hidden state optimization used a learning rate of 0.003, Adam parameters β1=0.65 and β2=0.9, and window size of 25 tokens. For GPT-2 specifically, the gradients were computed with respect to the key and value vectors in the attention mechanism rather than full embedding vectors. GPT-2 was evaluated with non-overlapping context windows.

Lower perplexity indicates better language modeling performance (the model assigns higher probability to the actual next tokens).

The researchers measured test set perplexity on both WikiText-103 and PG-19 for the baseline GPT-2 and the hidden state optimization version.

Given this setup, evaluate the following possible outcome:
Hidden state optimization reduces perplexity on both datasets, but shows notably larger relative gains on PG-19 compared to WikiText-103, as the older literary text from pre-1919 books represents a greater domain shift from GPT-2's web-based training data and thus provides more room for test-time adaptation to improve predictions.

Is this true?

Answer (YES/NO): NO